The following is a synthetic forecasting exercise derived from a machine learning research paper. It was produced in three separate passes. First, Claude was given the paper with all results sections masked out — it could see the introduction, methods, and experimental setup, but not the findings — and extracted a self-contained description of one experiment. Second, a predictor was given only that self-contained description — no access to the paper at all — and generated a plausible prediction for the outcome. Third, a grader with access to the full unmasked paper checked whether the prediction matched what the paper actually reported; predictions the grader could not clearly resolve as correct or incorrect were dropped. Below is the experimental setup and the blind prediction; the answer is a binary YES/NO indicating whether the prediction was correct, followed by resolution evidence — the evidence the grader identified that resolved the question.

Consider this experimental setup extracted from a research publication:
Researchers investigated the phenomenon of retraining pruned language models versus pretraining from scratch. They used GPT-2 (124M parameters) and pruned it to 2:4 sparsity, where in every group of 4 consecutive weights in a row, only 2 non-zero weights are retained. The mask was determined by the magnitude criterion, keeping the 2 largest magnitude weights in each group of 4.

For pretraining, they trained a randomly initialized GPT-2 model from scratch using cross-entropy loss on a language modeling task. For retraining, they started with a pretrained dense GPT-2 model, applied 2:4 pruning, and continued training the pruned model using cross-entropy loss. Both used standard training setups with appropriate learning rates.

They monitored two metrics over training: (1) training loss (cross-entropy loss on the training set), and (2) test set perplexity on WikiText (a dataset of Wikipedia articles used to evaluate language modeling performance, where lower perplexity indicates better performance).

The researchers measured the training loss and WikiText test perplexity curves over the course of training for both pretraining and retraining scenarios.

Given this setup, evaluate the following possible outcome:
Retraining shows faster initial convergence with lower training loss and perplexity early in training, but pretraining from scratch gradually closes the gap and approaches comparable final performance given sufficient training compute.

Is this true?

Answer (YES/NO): NO